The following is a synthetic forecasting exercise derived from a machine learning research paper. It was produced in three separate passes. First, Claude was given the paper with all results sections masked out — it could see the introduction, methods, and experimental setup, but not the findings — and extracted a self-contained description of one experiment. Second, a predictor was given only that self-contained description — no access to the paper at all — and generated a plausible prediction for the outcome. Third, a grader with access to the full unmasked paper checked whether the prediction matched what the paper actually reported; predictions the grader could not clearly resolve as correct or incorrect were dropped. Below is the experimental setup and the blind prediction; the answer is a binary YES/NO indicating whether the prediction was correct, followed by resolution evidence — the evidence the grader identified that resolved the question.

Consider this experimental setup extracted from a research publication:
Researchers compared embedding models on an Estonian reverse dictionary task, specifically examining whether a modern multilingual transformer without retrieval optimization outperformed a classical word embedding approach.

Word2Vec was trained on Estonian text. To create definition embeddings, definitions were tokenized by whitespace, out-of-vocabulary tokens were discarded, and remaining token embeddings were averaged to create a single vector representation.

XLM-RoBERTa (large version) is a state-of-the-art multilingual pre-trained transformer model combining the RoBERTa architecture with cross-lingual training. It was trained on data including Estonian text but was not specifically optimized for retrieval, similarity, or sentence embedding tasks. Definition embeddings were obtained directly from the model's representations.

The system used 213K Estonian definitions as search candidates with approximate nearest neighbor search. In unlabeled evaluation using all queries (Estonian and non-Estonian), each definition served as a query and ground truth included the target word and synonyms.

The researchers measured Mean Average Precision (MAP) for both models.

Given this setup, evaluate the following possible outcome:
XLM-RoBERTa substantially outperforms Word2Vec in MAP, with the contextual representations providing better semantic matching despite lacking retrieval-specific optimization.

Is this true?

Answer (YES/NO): NO